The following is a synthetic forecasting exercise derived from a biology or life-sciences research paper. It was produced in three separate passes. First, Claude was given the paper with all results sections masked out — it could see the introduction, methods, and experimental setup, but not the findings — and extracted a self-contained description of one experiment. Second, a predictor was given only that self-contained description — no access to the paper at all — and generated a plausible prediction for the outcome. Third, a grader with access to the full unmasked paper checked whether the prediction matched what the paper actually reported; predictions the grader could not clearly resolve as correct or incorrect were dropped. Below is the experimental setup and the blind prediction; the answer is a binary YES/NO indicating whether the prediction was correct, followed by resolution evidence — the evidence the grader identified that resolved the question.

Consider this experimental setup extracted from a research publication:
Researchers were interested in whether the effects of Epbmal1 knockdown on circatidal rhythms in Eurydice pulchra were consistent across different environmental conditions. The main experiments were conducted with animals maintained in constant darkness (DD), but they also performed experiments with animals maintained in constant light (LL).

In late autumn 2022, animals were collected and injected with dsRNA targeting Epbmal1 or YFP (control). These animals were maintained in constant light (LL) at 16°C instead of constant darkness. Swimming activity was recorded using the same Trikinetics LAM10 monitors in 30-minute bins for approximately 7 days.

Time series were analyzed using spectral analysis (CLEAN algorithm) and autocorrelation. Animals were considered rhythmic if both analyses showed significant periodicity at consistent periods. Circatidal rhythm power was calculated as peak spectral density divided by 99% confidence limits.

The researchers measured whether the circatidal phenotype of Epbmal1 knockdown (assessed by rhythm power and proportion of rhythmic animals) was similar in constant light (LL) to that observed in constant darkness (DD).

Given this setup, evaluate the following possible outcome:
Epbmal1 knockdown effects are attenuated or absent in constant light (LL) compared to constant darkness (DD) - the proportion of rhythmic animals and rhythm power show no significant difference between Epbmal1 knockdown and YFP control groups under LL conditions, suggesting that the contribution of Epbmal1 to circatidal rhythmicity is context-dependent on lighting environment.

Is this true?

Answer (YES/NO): NO